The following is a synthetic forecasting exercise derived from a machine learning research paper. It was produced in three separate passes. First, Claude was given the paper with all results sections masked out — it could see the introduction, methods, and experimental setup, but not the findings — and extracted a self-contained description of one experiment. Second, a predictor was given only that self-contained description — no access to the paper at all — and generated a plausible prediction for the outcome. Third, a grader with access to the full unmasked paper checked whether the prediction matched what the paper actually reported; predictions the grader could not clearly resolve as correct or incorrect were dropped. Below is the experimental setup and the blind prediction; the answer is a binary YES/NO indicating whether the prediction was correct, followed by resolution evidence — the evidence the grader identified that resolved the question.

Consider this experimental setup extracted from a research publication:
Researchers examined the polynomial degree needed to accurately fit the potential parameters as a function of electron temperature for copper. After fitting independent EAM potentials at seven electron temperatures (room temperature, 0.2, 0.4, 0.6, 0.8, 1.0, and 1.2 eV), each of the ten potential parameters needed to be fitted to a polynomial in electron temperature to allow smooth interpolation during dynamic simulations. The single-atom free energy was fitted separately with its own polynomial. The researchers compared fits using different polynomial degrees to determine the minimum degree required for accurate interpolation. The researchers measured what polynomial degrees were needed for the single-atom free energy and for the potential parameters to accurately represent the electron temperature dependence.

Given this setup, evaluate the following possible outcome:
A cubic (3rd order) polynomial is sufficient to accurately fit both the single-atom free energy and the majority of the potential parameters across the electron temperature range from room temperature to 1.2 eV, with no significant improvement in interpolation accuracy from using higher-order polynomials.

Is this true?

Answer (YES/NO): NO